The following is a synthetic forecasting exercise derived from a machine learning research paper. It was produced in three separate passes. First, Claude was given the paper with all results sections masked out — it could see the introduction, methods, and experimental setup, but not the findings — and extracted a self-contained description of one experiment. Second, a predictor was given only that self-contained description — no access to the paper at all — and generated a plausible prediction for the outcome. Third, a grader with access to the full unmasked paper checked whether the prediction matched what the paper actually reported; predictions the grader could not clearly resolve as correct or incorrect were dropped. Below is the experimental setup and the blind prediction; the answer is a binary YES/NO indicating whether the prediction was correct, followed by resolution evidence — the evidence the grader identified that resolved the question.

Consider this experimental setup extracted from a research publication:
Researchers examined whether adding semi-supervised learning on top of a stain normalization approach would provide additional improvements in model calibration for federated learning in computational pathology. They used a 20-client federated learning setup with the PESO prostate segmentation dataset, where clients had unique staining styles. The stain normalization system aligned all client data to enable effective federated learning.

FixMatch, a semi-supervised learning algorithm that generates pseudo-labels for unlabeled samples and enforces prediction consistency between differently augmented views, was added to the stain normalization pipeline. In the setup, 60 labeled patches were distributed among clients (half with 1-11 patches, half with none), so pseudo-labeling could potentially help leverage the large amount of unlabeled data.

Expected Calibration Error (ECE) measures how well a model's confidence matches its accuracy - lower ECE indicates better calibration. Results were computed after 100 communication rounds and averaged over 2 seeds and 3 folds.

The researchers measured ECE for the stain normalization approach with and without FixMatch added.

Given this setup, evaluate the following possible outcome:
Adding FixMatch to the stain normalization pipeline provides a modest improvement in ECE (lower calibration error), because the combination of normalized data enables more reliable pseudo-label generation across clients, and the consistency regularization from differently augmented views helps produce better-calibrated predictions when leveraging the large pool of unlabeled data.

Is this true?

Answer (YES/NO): NO